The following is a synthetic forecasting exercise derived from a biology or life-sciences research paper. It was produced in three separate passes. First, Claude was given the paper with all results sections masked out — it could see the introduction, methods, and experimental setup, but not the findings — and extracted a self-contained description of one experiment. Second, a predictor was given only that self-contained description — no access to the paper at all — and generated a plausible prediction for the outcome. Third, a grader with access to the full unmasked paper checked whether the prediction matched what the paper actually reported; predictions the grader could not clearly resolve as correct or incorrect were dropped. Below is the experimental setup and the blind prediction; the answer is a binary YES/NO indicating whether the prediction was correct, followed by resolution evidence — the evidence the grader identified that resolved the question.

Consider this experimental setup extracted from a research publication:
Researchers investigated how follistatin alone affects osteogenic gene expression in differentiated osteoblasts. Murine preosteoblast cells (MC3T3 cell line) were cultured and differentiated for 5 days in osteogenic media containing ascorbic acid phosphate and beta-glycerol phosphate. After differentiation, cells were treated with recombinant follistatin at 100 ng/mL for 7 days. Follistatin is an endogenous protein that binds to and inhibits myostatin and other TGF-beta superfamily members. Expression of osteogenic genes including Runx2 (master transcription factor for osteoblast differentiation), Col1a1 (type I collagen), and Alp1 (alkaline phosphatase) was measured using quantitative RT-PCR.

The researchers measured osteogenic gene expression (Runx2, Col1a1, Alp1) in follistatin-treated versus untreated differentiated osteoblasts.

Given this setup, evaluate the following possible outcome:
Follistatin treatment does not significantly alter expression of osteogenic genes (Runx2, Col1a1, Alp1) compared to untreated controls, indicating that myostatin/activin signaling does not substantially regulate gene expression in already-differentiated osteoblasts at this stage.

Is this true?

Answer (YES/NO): YES